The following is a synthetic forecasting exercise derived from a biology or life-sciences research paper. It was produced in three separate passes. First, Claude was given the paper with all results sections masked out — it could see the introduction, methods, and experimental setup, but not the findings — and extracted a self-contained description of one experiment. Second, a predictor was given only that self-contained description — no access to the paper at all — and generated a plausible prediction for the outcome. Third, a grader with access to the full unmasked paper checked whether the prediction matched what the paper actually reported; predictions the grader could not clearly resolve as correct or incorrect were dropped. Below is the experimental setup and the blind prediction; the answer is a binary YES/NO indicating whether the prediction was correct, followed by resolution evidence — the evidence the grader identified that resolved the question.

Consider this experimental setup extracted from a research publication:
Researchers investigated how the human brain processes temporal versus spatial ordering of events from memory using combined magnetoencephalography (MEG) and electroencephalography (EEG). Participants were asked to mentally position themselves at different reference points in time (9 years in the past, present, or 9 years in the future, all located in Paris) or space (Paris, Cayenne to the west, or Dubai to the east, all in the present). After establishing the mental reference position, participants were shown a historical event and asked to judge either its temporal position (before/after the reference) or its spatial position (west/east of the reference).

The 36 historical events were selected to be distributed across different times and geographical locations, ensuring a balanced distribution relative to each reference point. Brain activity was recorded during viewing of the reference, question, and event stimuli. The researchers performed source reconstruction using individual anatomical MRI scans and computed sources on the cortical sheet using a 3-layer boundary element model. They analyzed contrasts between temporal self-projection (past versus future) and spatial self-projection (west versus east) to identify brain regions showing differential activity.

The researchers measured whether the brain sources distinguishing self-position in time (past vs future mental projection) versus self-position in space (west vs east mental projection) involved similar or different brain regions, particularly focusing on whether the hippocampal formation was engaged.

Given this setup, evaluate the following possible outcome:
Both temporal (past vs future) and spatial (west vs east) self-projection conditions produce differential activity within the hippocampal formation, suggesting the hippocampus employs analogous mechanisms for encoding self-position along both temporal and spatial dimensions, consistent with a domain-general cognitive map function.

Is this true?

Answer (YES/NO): NO